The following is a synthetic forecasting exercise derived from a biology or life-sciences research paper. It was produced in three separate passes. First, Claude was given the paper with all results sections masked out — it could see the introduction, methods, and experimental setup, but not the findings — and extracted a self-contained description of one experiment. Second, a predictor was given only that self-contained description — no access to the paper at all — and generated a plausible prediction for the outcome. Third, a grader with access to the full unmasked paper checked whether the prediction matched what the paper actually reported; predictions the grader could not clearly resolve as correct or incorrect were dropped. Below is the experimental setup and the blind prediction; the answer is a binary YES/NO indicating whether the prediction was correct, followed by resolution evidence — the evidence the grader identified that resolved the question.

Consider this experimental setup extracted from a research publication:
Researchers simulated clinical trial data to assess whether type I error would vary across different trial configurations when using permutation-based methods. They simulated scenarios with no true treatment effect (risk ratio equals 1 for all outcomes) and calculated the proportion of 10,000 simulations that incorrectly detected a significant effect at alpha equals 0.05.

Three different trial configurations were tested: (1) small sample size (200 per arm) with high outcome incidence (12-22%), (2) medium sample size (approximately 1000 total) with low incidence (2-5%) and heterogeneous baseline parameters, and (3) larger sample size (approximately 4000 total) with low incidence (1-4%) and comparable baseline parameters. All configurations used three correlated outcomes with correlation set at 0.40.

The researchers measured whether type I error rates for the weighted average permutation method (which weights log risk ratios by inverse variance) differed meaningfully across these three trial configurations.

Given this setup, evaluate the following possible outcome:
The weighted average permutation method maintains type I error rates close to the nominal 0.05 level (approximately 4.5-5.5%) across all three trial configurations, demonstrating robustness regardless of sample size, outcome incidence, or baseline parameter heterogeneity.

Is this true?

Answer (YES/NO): YES